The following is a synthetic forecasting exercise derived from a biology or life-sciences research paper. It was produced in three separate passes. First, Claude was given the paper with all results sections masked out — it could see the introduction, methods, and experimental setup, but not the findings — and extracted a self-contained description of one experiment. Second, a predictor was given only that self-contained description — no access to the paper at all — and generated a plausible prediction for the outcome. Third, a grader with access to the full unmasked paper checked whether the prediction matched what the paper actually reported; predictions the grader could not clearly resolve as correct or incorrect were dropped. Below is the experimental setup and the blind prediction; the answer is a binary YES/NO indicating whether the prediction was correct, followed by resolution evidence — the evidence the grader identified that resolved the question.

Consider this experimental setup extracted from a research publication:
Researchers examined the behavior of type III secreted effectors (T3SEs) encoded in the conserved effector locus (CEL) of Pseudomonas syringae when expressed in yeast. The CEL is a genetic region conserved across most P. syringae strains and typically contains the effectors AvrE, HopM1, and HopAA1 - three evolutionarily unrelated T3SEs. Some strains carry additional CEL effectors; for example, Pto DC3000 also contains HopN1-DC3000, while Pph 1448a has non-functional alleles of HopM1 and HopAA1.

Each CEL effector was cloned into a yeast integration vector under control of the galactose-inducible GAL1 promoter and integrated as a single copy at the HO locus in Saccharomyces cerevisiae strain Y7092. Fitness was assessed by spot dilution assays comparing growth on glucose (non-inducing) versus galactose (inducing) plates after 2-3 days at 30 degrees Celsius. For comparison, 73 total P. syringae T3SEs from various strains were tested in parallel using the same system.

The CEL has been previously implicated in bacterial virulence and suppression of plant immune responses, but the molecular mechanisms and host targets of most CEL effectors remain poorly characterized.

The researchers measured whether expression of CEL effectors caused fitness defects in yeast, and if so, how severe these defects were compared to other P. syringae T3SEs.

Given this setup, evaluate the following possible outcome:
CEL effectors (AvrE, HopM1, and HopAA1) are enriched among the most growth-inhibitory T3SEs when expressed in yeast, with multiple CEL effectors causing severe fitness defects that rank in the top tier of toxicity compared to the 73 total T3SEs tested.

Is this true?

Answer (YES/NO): YES